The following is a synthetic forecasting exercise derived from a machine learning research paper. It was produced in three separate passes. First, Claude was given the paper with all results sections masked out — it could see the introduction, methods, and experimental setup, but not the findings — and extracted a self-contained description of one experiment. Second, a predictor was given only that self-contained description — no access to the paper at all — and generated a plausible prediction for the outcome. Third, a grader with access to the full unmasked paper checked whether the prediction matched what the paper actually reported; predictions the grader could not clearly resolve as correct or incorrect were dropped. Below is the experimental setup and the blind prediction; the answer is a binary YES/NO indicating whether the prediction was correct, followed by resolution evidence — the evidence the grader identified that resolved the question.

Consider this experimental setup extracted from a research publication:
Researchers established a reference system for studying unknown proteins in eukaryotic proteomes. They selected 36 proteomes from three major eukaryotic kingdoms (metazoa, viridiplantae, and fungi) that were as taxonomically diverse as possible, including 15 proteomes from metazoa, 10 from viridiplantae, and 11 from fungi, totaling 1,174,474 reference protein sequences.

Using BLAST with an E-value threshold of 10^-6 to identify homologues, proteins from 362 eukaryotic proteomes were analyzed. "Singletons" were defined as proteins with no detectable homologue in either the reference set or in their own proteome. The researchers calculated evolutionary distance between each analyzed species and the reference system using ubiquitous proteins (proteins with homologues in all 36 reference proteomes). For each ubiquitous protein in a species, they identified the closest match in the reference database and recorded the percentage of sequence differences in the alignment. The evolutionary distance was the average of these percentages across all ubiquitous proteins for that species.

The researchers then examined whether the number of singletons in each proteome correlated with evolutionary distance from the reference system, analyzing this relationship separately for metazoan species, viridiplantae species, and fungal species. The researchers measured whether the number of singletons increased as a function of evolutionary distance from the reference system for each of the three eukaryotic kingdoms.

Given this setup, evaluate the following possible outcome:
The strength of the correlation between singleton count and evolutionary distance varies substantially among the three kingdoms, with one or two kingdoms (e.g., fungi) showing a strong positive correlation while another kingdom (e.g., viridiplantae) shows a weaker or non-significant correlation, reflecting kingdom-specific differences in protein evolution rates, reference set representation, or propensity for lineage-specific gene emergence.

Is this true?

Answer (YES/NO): NO